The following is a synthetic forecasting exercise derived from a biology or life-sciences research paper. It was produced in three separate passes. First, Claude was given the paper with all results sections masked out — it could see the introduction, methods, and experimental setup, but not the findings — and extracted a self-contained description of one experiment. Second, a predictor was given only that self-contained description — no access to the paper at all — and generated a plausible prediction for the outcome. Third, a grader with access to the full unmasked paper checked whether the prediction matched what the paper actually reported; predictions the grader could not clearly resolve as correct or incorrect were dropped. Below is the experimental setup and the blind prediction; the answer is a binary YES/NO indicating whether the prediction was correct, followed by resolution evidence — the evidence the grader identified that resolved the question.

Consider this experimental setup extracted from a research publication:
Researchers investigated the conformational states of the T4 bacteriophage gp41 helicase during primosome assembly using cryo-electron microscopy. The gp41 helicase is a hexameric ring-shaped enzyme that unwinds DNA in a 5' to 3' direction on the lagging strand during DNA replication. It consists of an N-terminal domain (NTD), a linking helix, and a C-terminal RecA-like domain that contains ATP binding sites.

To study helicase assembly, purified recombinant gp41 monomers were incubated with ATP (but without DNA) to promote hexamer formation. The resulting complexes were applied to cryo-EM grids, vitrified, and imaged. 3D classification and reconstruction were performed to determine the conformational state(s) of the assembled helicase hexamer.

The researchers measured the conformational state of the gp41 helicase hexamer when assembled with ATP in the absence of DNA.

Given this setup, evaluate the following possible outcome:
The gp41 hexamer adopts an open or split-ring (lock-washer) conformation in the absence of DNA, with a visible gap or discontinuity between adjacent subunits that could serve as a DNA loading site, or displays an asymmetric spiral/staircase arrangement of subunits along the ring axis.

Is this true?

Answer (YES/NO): YES